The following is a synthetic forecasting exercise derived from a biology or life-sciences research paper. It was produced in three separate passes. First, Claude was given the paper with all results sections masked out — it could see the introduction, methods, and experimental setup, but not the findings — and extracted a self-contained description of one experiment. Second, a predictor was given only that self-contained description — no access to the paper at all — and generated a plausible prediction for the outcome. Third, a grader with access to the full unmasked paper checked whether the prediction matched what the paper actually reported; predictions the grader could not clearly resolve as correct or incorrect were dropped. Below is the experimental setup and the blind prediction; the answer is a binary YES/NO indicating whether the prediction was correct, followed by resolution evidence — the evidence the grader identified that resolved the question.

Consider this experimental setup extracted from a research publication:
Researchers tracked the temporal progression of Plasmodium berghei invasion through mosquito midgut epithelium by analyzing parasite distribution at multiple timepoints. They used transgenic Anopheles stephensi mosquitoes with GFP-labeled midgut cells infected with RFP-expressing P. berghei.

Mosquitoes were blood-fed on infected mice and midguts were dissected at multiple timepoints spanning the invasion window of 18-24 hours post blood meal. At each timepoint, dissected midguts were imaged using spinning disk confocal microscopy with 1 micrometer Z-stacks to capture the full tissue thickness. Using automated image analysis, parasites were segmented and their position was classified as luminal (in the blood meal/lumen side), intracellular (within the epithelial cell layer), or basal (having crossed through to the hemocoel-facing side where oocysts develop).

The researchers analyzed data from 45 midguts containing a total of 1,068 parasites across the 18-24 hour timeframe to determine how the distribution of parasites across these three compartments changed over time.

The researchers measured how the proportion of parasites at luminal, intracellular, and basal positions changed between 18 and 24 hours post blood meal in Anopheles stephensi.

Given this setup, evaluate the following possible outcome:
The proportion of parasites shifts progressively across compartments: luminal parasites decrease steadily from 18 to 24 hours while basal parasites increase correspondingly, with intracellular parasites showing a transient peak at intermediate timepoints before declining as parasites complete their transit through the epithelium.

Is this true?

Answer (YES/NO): NO